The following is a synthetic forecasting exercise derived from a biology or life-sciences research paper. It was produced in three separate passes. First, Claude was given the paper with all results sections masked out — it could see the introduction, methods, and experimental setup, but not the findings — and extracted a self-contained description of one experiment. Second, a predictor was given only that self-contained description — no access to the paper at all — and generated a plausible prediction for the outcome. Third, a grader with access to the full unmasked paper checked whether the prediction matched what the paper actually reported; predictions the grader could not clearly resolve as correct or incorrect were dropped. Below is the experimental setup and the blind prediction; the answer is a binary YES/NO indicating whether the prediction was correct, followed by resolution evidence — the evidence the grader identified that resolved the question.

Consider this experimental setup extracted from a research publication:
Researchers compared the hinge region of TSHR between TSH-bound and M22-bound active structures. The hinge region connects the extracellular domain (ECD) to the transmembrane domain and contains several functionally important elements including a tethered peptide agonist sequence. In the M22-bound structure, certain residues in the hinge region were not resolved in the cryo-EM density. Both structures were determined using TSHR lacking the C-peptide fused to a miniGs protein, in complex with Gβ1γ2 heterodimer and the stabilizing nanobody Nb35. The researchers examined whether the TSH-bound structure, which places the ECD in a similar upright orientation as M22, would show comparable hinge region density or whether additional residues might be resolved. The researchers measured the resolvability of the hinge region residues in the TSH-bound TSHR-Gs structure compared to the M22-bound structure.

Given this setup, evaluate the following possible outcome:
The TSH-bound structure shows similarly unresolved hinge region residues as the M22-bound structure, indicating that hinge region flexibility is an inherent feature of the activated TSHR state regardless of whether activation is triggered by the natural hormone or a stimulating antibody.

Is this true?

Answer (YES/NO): NO